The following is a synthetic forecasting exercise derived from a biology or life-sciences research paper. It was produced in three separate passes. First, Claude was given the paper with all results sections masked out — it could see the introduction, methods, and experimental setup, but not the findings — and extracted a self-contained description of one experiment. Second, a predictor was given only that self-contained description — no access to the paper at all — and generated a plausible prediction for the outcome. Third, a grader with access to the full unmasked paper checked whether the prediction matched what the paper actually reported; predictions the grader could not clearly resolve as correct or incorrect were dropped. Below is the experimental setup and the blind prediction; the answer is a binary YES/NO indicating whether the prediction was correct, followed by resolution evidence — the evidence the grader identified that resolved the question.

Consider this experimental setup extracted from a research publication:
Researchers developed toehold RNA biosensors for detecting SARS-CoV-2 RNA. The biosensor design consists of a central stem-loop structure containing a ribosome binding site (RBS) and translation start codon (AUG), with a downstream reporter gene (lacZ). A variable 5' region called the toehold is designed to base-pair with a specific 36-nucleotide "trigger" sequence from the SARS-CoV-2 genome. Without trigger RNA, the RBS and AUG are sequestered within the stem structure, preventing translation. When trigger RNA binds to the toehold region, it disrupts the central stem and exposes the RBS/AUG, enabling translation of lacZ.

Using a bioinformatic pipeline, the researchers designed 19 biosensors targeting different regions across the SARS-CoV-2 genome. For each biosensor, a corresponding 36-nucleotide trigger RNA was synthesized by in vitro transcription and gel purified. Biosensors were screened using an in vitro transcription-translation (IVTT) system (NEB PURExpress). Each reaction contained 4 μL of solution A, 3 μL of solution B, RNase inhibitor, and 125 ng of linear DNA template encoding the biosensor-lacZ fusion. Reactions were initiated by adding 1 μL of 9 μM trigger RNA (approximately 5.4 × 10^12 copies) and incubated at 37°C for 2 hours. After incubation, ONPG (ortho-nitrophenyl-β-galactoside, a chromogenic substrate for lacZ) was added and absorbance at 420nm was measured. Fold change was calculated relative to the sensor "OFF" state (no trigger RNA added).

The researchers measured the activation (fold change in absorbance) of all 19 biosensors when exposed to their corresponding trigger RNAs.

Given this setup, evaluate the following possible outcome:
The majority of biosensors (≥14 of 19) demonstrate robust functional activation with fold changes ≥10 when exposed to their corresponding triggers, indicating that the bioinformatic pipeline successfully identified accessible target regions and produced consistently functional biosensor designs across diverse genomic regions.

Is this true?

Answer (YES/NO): NO